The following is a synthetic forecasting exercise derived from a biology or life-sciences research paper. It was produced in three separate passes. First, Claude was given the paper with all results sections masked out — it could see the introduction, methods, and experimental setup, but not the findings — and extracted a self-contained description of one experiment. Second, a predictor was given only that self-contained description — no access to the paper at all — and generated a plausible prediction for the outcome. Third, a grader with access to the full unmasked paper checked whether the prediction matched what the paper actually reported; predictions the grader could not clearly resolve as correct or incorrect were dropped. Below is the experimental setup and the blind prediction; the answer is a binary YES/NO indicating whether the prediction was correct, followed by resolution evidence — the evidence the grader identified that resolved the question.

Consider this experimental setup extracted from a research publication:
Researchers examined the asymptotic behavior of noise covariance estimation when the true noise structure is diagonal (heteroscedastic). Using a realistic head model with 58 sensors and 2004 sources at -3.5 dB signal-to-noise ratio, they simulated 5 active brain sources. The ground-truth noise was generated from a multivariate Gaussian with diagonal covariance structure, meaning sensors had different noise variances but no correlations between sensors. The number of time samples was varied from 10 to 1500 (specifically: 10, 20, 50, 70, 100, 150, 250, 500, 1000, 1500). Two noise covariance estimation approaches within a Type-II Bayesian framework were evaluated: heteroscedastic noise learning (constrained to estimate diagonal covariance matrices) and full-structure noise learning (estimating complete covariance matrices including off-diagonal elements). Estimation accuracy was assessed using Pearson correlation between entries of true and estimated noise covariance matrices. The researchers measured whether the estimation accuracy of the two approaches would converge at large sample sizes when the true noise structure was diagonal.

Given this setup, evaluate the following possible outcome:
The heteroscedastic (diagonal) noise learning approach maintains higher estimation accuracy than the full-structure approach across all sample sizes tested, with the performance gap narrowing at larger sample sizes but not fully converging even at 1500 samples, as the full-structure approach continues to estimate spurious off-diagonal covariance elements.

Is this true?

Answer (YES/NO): NO